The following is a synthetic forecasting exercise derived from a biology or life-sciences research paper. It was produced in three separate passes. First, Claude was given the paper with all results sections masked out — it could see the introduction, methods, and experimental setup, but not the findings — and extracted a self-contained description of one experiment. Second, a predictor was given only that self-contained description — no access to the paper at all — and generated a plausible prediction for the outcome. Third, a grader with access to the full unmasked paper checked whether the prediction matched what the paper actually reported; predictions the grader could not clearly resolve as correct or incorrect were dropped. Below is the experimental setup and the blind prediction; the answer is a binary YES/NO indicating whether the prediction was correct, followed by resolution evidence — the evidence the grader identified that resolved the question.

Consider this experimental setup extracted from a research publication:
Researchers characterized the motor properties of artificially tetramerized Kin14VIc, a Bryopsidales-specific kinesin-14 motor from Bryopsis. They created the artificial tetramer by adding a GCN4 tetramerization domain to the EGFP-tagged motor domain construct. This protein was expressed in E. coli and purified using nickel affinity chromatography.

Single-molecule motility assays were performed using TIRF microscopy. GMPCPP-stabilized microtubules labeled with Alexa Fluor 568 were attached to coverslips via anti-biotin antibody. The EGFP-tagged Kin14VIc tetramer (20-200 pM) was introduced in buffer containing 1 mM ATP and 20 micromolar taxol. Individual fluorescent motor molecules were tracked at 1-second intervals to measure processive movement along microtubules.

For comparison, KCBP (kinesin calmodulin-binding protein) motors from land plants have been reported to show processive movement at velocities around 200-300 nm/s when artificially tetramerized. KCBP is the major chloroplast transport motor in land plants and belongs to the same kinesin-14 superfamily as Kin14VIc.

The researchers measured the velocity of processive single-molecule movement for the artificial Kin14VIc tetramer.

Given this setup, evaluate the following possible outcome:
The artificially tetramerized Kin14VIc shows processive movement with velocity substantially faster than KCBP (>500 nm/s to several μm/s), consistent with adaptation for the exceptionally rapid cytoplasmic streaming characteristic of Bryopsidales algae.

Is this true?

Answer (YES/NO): NO